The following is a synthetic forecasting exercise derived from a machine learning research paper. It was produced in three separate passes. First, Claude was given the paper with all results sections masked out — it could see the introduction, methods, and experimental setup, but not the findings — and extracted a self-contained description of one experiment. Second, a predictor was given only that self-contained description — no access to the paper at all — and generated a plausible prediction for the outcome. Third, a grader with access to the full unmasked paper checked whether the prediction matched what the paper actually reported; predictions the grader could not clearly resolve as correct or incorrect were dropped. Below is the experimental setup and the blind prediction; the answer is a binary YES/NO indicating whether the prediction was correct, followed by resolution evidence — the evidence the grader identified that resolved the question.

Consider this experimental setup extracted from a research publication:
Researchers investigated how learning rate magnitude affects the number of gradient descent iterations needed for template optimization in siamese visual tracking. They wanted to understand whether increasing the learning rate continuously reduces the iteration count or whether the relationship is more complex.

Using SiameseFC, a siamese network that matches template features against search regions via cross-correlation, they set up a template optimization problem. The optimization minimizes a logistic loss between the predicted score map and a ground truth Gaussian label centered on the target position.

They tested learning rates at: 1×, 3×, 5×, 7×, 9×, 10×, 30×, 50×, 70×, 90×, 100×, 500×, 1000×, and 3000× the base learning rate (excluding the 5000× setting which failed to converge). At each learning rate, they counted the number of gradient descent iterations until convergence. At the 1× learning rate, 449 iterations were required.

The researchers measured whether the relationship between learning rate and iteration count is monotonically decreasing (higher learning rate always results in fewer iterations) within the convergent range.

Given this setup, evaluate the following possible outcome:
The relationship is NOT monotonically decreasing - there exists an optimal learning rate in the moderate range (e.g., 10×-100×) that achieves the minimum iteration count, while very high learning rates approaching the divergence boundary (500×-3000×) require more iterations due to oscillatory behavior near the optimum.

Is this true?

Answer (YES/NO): YES